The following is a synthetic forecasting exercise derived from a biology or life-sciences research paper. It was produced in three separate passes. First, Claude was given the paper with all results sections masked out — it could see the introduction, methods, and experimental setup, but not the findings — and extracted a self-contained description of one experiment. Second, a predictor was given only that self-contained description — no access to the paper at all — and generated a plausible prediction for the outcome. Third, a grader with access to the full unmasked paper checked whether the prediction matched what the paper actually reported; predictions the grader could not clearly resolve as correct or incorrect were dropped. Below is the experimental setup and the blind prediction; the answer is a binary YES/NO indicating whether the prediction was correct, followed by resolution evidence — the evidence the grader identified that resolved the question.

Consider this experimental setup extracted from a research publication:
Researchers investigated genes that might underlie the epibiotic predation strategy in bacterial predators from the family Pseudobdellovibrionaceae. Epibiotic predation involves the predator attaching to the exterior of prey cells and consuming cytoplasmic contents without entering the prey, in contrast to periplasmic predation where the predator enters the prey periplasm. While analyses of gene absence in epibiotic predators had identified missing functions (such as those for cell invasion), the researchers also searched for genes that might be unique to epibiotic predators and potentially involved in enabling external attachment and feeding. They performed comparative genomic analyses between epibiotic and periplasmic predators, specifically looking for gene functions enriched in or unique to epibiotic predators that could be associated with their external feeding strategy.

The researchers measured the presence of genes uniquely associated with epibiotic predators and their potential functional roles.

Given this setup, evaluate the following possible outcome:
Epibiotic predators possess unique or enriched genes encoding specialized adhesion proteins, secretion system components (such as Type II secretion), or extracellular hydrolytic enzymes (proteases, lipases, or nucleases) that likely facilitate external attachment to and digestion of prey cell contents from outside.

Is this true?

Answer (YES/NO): NO